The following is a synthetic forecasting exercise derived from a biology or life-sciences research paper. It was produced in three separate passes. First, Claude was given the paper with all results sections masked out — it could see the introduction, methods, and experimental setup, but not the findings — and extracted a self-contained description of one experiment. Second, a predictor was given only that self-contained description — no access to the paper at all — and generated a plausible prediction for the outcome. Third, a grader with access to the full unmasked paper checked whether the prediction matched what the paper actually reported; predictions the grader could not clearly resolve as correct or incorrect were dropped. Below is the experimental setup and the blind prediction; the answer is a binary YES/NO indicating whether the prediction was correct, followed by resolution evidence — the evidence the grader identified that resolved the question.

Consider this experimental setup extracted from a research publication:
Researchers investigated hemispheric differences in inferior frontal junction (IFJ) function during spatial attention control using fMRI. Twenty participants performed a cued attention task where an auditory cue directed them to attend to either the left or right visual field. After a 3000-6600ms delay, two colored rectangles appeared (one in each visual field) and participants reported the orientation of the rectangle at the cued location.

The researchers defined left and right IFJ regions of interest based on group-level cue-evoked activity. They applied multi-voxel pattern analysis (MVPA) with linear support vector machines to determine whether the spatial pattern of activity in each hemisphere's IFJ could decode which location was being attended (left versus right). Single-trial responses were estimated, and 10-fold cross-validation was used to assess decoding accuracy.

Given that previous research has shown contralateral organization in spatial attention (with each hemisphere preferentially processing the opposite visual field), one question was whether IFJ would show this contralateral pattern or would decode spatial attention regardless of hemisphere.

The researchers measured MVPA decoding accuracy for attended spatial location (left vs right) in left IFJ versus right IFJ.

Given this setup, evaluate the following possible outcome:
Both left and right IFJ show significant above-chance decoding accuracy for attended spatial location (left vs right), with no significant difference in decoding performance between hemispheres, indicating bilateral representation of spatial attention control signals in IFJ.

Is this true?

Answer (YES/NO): NO